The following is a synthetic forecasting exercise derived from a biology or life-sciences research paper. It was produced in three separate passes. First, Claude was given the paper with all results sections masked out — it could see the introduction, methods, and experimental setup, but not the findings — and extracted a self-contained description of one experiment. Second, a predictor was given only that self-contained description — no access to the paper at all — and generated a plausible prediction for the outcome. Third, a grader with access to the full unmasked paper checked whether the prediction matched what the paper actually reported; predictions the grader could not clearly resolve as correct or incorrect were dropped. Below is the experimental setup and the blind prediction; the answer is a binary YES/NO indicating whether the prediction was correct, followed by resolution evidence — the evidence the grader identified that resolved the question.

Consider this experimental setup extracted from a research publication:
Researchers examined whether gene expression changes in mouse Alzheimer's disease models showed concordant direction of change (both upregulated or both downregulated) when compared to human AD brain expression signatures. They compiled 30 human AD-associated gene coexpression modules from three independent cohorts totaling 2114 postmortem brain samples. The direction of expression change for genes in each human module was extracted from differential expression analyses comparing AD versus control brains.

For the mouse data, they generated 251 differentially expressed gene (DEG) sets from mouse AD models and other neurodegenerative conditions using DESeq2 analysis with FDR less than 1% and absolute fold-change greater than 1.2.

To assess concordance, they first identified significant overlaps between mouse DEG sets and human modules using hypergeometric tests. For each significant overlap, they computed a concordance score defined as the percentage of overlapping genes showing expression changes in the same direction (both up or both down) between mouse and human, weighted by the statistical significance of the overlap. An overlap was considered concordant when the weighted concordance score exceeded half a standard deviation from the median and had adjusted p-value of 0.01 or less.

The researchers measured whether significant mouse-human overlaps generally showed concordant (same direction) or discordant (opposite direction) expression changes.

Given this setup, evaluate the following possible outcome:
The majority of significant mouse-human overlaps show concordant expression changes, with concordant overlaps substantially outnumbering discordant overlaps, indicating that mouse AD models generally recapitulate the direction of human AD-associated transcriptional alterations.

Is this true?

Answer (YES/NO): YES